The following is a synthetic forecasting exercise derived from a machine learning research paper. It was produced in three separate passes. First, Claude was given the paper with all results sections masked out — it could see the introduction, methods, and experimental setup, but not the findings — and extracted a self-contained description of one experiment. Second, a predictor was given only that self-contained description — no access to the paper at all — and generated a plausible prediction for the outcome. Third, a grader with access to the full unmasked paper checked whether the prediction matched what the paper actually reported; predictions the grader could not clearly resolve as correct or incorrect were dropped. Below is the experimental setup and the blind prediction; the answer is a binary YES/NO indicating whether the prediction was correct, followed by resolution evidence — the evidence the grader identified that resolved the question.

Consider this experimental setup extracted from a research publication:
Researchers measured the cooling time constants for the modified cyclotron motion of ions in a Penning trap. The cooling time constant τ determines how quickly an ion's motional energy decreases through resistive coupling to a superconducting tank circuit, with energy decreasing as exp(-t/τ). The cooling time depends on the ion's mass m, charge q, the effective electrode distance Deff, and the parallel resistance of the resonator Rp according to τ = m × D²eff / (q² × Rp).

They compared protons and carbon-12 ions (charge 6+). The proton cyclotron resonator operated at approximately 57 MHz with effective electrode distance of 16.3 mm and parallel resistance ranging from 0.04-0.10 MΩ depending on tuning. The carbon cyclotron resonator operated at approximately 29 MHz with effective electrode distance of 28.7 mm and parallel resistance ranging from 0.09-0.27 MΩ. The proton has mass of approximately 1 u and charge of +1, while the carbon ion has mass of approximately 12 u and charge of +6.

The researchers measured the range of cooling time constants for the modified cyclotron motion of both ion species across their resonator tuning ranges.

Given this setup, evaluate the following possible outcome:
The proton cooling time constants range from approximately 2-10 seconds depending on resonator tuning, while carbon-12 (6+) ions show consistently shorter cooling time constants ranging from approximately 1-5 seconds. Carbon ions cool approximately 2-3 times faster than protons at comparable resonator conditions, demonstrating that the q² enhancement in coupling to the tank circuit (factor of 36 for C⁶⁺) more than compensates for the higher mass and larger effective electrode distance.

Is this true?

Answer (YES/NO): NO